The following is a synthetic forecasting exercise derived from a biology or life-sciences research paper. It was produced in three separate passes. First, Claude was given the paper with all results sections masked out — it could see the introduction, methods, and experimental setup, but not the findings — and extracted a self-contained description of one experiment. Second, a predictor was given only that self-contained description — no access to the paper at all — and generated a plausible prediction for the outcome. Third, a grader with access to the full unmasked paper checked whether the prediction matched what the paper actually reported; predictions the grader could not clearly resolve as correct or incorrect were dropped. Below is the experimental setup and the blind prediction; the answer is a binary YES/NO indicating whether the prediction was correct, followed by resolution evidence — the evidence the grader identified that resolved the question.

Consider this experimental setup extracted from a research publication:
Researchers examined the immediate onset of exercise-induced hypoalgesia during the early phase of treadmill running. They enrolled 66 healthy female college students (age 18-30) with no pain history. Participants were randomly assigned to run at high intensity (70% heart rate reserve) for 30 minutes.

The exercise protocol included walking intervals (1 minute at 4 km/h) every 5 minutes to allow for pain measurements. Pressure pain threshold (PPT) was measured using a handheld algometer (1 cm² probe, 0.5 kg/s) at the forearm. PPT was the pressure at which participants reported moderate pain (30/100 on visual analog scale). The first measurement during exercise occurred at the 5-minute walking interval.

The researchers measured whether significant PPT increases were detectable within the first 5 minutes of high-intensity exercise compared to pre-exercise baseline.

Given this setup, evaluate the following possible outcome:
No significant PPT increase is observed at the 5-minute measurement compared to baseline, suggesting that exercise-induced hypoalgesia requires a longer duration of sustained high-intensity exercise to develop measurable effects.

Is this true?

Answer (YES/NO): NO